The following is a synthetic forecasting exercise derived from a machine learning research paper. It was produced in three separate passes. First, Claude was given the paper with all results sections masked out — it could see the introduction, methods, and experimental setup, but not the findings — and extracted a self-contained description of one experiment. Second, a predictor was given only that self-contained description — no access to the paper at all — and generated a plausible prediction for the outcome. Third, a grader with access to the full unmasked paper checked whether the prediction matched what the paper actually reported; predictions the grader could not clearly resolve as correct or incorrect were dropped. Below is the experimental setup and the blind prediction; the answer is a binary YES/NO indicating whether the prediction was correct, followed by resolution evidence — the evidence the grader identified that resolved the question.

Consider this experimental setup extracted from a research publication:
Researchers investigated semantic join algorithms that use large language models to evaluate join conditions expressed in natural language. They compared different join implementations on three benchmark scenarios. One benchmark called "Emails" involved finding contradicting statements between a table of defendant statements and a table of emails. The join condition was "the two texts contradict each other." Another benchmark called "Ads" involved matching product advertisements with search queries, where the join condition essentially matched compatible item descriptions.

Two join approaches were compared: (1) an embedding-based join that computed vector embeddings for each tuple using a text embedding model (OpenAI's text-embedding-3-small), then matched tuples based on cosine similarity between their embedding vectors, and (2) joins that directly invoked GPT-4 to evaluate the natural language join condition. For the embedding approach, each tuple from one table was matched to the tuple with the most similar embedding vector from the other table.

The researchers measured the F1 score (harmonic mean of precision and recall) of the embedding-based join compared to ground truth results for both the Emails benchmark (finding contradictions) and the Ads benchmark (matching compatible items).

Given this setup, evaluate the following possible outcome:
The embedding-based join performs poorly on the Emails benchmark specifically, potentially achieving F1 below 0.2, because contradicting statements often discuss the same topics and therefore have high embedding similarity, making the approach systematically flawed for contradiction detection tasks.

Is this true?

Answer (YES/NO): NO